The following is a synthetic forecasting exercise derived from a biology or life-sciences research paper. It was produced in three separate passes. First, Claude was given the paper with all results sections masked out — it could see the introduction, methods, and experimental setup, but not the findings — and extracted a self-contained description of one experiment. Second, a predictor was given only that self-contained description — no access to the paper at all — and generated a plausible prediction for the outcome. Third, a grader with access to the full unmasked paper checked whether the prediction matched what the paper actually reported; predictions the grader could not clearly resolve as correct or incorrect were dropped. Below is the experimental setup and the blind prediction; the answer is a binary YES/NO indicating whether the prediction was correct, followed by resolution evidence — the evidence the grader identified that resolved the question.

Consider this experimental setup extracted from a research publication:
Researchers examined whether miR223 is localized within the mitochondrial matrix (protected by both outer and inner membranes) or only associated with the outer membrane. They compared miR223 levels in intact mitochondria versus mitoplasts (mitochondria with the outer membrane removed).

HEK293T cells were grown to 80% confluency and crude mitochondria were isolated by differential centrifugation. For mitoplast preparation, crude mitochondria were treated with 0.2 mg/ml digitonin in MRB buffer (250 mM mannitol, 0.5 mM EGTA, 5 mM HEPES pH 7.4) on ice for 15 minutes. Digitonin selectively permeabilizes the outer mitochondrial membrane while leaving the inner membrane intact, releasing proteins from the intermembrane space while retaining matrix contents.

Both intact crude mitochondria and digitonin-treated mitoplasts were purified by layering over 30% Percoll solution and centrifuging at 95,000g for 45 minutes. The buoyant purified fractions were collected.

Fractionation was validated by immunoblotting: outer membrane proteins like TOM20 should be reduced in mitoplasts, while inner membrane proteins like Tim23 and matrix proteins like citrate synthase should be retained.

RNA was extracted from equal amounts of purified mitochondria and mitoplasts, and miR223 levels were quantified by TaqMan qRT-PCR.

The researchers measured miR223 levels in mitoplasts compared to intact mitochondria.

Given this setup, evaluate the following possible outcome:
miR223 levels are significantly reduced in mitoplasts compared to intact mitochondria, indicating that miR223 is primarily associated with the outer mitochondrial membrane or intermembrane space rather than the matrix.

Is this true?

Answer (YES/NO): NO